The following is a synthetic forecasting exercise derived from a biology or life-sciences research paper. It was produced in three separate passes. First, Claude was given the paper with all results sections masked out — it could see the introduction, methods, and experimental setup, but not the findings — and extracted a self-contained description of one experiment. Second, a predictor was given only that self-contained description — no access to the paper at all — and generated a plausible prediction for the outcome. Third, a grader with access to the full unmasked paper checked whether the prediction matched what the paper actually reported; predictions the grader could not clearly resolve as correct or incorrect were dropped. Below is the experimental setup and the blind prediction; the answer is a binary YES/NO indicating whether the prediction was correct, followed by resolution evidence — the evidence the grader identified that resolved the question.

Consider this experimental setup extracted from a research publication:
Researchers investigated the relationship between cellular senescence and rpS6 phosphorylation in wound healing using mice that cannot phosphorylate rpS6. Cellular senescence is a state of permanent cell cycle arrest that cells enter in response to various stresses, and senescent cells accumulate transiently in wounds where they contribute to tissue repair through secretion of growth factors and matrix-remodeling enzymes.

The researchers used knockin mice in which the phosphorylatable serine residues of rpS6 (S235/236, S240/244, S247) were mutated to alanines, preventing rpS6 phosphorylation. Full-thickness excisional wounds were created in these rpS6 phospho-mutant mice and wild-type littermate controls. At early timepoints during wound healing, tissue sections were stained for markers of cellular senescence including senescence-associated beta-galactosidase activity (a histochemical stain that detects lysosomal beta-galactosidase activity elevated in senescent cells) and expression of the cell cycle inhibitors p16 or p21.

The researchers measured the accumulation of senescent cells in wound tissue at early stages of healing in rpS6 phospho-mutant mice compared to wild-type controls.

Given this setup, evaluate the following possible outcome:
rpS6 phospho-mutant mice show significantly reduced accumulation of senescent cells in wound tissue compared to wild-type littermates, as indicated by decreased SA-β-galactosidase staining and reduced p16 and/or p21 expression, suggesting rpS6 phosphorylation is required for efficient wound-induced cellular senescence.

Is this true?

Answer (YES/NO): YES